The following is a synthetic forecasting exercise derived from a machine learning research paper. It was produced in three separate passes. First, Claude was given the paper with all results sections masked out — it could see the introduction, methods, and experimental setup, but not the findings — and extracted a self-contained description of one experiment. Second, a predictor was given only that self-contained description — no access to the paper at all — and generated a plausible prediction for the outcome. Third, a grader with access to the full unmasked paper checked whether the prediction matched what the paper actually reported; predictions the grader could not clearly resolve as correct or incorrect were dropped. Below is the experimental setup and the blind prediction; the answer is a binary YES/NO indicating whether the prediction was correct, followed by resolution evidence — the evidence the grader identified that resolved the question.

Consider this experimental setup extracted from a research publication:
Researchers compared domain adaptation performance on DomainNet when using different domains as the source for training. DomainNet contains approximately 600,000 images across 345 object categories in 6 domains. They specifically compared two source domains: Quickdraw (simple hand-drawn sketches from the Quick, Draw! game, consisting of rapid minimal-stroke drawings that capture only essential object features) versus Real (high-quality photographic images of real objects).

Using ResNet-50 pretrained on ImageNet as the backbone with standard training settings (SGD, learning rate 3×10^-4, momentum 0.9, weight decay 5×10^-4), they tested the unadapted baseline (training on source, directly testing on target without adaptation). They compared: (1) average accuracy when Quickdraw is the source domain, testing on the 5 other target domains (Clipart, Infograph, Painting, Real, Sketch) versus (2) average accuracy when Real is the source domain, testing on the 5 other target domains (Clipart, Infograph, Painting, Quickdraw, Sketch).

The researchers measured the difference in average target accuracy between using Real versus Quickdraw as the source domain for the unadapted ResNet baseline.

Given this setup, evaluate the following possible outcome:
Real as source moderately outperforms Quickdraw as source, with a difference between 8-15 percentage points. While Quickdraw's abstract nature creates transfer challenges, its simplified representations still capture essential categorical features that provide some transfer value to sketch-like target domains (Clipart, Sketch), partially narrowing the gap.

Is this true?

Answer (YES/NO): NO